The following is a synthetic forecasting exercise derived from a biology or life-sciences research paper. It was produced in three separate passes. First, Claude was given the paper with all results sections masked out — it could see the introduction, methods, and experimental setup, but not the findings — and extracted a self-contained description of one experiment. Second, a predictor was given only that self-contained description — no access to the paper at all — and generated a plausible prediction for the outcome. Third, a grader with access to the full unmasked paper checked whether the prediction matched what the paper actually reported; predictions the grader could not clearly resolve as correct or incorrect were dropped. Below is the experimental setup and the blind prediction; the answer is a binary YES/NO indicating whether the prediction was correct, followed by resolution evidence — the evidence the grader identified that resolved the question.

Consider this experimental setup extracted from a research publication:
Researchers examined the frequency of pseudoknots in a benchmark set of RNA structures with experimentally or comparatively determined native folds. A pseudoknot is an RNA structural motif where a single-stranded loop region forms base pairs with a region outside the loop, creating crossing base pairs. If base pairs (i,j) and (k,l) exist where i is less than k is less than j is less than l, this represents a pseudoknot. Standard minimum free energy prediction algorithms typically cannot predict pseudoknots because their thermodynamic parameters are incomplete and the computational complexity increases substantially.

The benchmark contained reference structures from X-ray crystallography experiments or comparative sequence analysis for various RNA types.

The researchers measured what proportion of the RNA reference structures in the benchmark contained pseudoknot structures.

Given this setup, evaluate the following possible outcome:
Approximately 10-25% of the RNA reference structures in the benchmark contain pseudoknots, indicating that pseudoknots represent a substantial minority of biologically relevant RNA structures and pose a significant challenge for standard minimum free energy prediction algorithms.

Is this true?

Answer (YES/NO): NO